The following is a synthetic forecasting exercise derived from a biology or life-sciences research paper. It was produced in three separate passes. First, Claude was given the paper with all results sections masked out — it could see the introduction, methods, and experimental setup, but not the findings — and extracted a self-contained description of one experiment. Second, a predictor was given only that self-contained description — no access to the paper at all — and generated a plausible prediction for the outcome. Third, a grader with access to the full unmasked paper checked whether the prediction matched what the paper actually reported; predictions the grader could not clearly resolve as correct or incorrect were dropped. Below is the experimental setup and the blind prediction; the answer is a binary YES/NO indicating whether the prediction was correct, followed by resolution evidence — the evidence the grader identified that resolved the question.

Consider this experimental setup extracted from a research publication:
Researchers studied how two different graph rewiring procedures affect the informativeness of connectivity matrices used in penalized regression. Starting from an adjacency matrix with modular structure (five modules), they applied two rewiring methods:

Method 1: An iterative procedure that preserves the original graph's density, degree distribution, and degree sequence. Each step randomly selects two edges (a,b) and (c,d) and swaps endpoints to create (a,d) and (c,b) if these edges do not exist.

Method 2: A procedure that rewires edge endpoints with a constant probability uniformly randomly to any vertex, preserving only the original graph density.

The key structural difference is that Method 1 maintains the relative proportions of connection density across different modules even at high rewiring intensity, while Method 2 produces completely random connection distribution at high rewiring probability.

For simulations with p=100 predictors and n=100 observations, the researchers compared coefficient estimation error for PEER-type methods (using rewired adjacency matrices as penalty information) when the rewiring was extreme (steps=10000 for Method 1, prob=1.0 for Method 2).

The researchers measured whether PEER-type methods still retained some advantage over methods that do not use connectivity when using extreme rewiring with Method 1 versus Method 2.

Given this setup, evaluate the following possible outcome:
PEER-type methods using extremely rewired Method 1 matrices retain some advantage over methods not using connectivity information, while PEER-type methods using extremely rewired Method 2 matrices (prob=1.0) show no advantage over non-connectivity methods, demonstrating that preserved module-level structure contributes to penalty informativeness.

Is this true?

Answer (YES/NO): NO